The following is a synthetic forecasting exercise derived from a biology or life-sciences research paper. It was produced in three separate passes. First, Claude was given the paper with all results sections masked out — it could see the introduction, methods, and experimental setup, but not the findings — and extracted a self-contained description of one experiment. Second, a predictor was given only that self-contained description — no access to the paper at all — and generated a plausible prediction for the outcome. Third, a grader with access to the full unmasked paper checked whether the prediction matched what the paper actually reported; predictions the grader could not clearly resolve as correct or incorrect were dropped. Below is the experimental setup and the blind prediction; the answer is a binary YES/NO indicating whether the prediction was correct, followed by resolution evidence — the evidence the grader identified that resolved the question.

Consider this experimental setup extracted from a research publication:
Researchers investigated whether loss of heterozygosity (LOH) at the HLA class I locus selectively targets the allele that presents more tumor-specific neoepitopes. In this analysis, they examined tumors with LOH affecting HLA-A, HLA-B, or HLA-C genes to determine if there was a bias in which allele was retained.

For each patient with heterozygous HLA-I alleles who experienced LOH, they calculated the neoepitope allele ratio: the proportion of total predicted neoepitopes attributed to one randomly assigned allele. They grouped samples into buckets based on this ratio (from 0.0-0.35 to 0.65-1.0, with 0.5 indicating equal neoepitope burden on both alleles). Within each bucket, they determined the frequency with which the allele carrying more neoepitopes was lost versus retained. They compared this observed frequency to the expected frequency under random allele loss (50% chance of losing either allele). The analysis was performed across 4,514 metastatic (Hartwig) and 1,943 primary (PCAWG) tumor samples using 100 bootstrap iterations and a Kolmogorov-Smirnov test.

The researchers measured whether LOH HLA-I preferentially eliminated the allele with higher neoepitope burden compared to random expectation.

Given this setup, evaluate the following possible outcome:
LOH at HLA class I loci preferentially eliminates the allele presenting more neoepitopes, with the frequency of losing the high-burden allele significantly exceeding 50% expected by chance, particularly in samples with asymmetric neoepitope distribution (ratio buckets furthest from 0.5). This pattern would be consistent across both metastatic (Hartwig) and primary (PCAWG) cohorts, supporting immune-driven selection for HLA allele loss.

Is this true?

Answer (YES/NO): YES